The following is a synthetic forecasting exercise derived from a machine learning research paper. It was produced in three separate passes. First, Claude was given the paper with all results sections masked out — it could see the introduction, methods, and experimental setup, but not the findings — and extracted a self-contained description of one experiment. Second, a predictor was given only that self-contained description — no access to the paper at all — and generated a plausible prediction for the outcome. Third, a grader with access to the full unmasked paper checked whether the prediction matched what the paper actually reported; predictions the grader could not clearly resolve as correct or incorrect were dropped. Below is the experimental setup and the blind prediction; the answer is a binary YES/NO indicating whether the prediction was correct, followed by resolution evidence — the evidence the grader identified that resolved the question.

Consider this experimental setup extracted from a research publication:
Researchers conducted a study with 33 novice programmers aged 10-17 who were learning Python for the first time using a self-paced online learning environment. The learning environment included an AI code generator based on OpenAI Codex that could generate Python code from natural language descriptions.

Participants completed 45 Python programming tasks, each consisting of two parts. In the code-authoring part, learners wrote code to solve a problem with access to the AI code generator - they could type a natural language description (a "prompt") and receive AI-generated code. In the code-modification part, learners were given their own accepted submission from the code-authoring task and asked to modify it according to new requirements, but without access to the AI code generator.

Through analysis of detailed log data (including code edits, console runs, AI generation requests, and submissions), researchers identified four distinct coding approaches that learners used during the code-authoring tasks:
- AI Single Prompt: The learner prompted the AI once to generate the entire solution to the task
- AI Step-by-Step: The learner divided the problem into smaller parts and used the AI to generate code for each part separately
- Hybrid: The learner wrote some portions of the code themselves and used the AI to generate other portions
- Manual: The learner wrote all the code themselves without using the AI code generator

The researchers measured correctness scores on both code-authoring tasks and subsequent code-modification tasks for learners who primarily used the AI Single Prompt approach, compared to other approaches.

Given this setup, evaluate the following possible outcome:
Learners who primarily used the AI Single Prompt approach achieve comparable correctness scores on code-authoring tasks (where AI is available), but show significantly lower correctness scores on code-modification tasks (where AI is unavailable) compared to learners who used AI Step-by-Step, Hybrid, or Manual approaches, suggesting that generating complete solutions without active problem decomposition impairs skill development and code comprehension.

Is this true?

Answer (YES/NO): NO